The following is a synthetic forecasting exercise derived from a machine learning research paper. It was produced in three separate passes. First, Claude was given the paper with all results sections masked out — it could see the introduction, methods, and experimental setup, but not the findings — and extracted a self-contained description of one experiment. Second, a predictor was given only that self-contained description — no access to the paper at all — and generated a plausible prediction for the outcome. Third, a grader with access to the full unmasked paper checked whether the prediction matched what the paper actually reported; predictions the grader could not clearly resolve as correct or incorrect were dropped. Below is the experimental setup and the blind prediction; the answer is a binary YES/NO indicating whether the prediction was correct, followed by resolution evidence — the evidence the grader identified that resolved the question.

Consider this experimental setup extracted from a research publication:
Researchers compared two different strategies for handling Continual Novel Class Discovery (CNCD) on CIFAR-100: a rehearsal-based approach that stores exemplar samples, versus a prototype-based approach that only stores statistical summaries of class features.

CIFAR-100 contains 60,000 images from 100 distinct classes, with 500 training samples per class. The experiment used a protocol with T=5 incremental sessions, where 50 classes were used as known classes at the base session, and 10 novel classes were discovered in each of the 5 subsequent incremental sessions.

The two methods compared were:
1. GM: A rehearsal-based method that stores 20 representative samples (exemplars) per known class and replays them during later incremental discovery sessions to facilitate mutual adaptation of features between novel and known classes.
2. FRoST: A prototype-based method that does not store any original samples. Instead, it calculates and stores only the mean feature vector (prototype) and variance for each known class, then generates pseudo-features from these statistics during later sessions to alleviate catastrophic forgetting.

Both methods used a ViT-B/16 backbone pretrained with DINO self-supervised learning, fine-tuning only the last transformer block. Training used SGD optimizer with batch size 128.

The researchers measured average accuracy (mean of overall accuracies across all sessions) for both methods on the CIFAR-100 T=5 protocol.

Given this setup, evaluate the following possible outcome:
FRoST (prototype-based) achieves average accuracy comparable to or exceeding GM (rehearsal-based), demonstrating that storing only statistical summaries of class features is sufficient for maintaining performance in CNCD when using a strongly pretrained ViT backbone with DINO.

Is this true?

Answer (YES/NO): YES